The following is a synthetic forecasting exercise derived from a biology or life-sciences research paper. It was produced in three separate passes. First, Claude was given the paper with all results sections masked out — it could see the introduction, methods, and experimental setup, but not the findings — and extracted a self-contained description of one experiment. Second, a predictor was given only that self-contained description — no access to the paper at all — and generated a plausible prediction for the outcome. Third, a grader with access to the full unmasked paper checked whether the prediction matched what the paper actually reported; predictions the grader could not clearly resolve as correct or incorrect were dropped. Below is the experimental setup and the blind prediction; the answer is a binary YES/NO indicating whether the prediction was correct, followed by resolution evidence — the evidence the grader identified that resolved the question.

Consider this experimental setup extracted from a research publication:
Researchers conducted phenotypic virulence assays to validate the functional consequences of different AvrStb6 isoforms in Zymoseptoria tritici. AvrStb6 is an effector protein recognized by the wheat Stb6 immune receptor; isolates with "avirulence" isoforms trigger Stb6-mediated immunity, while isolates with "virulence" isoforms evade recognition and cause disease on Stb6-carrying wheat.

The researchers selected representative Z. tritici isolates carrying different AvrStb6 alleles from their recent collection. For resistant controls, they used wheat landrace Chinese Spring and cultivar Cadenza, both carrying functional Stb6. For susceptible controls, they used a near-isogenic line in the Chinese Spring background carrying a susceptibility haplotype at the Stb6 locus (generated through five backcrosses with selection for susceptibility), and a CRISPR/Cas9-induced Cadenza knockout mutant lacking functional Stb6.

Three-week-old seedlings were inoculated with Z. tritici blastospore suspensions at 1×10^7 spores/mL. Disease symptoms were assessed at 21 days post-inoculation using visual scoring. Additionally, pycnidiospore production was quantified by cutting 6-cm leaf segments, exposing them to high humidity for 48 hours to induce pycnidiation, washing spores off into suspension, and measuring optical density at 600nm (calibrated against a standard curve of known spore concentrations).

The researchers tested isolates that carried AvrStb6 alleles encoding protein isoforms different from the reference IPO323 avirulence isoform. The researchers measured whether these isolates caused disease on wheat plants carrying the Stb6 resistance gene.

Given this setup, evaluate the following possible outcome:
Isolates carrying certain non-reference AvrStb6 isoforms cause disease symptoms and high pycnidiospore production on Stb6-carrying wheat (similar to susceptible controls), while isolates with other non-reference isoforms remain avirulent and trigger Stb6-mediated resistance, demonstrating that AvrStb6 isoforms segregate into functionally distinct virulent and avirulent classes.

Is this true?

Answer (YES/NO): YES